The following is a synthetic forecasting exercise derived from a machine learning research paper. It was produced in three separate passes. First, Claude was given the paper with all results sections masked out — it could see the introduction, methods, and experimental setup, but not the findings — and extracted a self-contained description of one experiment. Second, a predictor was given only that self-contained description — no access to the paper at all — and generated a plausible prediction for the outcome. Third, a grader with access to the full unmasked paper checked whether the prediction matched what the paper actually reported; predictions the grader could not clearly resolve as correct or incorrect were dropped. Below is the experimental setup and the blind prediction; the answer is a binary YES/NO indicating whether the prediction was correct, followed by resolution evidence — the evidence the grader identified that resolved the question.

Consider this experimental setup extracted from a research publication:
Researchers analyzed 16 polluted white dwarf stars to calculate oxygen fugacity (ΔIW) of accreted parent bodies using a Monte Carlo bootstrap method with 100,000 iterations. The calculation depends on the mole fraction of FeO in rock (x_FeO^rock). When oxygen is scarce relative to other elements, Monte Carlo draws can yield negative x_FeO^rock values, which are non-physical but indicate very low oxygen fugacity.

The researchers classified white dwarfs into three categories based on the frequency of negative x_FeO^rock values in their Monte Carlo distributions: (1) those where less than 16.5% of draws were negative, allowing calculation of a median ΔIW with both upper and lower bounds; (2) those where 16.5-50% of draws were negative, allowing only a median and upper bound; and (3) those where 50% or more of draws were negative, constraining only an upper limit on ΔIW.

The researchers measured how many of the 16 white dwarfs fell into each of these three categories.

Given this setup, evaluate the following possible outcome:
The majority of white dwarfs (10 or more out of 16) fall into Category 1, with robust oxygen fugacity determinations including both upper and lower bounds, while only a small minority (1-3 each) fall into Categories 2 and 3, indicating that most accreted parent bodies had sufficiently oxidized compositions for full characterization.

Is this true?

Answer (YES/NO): NO